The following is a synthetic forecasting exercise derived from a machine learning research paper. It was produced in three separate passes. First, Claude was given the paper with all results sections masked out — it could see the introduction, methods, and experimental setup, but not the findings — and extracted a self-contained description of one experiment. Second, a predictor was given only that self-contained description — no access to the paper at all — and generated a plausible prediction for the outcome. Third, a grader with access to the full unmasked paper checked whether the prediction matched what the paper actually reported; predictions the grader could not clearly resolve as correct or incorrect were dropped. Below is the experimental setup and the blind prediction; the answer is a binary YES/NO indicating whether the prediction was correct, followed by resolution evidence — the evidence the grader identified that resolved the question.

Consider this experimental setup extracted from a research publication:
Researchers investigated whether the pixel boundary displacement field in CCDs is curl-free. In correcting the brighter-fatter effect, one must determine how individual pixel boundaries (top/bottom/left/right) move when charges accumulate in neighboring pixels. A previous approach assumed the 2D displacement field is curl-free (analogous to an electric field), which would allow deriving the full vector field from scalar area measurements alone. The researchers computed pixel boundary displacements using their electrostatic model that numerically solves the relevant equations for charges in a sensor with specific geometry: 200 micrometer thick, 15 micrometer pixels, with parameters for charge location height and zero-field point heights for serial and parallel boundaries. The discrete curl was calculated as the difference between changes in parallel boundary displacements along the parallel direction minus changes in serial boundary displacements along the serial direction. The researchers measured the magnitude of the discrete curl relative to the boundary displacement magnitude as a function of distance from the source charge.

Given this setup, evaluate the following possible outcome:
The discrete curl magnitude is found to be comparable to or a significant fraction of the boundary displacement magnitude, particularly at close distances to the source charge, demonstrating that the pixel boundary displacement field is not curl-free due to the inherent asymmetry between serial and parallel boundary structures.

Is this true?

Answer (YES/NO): YES